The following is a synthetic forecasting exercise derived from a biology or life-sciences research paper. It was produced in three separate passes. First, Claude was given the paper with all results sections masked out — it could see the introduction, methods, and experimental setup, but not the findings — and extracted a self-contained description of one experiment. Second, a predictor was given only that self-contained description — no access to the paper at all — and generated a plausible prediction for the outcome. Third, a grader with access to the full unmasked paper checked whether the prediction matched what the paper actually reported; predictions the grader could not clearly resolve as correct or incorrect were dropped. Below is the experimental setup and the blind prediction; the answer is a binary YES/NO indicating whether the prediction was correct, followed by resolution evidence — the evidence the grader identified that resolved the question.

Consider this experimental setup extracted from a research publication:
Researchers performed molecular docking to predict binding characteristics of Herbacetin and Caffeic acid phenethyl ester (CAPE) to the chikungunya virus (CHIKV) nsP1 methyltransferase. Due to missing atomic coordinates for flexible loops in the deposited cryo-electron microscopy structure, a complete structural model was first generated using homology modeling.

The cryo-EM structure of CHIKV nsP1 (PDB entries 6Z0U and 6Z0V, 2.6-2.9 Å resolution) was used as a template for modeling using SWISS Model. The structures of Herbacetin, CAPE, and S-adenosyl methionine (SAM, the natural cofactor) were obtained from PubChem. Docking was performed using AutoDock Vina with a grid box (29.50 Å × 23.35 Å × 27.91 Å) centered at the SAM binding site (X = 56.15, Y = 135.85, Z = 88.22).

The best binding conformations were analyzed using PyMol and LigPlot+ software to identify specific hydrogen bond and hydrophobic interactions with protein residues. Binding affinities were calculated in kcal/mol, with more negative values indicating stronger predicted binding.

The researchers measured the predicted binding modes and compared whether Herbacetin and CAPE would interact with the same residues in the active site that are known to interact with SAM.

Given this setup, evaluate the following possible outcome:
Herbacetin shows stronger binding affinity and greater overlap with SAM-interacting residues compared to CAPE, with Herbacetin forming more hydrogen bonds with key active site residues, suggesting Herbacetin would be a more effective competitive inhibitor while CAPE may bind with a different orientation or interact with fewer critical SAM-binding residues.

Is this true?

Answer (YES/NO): NO